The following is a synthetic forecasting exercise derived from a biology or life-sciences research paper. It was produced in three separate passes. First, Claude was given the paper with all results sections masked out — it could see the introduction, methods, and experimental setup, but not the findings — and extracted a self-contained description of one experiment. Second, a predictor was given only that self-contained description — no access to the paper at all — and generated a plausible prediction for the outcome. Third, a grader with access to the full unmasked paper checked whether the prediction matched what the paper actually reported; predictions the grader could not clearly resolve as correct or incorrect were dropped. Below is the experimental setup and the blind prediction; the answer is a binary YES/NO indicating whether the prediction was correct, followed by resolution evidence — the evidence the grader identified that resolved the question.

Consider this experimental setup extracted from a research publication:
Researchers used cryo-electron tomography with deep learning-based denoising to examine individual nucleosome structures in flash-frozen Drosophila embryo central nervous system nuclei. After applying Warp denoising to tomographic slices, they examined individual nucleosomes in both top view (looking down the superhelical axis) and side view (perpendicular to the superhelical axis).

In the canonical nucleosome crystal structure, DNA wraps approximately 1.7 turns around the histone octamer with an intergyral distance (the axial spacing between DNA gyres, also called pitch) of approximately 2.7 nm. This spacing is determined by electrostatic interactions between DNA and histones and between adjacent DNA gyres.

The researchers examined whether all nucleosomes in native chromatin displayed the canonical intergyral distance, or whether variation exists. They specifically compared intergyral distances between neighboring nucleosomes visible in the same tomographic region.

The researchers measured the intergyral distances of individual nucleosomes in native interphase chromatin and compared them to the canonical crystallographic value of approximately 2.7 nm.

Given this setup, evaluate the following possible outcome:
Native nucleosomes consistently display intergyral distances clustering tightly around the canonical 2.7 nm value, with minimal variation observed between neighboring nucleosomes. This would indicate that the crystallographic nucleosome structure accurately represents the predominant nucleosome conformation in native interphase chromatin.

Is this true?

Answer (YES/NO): NO